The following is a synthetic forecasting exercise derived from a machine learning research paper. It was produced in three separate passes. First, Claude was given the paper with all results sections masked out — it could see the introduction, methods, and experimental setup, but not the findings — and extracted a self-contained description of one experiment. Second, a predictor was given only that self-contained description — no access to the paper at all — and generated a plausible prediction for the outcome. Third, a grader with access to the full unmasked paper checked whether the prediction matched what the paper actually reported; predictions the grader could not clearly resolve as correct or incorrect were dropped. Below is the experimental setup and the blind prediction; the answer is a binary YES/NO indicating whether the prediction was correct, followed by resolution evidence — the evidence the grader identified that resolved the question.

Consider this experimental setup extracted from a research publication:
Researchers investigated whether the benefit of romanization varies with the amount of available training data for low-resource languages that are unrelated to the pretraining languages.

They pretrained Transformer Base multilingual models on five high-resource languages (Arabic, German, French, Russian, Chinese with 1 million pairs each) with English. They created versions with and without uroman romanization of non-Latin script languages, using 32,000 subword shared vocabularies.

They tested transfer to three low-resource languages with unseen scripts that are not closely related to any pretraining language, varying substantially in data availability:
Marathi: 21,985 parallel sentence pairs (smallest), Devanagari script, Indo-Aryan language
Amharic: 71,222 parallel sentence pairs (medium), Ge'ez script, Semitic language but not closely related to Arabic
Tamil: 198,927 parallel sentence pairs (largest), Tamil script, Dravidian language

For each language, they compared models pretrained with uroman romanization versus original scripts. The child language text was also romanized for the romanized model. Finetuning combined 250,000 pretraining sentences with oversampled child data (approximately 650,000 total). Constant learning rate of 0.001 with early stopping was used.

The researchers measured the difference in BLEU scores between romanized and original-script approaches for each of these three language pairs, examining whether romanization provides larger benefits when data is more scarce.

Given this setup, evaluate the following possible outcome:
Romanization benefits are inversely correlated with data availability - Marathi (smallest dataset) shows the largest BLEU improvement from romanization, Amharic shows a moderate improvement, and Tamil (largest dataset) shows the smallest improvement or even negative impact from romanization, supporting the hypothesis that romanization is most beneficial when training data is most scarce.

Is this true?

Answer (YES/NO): NO